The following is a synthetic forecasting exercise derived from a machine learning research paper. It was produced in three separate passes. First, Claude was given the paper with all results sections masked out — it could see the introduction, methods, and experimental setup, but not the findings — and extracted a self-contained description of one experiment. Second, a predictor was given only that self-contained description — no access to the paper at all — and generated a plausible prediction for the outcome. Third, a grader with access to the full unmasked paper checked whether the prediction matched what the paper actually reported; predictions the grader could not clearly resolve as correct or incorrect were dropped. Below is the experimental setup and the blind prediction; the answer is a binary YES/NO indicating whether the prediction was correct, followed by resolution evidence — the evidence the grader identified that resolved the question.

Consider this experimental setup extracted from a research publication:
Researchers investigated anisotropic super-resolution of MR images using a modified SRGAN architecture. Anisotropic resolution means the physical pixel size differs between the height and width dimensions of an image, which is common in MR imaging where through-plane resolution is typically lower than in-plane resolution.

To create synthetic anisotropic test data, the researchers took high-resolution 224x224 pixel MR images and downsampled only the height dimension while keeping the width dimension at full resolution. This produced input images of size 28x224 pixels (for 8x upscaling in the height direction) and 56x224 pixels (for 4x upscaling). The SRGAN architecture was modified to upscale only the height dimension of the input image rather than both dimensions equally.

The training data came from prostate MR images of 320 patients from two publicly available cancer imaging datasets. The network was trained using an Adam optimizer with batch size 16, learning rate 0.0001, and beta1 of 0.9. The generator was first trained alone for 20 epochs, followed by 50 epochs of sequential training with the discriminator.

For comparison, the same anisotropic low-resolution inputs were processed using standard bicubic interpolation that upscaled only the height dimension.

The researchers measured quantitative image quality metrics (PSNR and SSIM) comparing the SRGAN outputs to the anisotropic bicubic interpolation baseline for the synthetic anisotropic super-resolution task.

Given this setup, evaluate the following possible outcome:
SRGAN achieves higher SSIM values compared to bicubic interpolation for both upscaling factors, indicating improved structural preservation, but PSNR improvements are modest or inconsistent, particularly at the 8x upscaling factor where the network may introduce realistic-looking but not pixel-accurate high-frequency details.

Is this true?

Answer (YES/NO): NO